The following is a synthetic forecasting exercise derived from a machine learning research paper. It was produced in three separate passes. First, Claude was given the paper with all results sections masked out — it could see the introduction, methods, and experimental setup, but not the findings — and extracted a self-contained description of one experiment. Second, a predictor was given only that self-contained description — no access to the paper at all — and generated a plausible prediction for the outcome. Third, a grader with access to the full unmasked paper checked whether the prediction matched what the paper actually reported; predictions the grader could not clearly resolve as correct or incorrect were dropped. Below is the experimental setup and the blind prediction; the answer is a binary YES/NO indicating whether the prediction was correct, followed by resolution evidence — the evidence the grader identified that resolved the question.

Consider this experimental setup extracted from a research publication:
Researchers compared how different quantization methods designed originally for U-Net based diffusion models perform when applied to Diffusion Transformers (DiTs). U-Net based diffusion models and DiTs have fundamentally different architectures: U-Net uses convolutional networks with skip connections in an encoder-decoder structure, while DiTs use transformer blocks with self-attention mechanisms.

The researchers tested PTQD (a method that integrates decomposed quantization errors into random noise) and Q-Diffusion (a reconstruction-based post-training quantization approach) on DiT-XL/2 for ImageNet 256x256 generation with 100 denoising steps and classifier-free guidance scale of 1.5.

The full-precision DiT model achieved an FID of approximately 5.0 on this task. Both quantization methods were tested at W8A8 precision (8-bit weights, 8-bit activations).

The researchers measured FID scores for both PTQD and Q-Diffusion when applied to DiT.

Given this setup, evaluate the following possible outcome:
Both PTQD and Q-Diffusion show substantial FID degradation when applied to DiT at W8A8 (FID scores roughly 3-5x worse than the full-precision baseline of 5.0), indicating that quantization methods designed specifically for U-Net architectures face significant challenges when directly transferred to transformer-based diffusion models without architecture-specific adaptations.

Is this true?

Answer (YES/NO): NO